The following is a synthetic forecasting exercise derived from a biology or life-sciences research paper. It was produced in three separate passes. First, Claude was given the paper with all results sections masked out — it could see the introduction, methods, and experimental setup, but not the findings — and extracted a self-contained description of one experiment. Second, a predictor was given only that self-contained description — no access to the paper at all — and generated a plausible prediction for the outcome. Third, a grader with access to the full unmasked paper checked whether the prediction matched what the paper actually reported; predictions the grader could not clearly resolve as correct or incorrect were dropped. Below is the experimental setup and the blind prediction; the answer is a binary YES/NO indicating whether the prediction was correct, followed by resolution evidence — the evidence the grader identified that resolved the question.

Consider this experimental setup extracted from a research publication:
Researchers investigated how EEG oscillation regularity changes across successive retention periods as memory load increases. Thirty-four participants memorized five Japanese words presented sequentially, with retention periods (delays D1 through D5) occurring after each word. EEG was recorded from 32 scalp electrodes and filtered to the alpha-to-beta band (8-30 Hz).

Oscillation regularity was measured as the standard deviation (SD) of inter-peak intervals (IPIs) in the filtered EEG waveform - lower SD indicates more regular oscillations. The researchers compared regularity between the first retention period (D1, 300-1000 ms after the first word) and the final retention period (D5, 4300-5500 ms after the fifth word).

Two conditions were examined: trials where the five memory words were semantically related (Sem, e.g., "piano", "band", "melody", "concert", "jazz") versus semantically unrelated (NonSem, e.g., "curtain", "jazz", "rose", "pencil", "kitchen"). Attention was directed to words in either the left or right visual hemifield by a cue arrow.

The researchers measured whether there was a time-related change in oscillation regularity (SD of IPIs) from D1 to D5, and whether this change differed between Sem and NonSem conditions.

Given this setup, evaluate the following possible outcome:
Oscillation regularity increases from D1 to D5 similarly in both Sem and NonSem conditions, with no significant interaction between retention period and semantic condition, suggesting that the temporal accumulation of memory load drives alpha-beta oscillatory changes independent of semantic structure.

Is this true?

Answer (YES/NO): NO